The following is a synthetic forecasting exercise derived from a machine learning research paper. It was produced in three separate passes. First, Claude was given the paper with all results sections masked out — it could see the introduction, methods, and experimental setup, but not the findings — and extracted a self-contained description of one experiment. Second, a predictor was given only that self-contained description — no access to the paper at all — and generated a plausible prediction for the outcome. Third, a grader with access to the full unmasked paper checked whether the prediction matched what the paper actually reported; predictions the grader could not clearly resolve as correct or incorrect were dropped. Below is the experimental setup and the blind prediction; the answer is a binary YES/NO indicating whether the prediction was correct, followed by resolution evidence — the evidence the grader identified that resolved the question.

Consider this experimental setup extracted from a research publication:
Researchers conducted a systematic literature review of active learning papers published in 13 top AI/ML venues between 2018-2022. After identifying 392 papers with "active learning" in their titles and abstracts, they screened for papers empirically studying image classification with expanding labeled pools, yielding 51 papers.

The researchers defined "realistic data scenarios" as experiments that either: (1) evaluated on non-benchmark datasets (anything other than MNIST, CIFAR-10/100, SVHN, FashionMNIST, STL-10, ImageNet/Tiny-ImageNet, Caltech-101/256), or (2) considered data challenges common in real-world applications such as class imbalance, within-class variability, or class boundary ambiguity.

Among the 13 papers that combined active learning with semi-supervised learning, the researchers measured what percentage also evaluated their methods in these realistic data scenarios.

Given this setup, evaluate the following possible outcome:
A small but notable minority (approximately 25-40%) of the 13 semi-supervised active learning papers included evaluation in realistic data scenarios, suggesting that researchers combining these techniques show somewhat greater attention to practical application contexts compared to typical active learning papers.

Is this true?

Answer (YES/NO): YES